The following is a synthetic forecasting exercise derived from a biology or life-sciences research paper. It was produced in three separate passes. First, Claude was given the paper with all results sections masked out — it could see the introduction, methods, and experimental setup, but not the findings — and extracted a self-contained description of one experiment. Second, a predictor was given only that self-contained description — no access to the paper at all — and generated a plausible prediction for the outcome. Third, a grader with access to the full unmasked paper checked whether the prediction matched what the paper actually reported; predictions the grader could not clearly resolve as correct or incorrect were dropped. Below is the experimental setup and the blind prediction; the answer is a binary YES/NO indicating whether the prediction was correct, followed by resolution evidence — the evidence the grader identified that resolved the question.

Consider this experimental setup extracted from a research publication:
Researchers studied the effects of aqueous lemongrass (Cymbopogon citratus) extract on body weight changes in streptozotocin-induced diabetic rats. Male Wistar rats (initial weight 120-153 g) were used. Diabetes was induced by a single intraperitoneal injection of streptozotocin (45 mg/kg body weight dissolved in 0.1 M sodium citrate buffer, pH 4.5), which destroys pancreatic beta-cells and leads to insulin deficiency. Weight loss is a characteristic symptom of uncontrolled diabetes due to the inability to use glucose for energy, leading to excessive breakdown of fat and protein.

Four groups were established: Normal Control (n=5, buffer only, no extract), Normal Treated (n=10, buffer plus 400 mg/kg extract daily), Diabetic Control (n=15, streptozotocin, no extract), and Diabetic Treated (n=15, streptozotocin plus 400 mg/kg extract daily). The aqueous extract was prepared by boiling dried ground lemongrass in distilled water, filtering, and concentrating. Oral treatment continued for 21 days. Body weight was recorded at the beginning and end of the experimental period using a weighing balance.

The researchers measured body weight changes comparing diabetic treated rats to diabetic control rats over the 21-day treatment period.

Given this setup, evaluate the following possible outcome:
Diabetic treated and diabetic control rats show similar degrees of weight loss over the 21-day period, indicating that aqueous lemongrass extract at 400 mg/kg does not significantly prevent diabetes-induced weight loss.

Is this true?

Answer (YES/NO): YES